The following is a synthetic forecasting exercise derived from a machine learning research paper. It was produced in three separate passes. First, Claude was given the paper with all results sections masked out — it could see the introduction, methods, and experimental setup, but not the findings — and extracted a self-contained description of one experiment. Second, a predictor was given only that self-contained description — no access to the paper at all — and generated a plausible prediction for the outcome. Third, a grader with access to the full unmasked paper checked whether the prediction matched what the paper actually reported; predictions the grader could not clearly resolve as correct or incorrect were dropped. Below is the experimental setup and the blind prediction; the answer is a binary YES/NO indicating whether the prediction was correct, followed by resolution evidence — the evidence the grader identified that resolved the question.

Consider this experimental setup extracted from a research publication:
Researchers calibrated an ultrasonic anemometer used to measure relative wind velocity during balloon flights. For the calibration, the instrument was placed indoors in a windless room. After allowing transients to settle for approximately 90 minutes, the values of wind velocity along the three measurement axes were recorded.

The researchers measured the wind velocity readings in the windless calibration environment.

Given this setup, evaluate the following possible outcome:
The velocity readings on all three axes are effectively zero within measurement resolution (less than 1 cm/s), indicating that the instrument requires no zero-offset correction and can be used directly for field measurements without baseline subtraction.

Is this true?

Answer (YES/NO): NO